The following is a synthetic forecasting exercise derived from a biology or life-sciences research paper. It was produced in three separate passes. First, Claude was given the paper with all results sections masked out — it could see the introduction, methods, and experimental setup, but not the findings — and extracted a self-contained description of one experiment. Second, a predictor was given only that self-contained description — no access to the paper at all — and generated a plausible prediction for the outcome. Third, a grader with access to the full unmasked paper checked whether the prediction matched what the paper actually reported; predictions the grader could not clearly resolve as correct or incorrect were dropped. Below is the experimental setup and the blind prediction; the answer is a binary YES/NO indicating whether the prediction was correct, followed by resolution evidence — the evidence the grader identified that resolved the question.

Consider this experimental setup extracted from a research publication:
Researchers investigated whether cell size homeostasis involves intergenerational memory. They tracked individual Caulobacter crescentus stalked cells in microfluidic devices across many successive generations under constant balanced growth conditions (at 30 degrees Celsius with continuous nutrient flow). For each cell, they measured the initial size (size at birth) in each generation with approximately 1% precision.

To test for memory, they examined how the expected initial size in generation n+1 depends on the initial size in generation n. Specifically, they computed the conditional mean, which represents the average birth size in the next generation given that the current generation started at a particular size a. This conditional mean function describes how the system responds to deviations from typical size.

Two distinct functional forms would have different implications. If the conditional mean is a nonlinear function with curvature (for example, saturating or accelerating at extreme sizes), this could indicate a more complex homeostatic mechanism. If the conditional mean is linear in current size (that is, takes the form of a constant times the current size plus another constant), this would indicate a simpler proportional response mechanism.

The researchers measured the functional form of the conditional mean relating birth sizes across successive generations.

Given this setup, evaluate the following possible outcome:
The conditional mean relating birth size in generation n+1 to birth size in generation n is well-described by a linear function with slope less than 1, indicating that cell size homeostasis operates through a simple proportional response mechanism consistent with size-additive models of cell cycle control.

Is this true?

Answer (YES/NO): YES